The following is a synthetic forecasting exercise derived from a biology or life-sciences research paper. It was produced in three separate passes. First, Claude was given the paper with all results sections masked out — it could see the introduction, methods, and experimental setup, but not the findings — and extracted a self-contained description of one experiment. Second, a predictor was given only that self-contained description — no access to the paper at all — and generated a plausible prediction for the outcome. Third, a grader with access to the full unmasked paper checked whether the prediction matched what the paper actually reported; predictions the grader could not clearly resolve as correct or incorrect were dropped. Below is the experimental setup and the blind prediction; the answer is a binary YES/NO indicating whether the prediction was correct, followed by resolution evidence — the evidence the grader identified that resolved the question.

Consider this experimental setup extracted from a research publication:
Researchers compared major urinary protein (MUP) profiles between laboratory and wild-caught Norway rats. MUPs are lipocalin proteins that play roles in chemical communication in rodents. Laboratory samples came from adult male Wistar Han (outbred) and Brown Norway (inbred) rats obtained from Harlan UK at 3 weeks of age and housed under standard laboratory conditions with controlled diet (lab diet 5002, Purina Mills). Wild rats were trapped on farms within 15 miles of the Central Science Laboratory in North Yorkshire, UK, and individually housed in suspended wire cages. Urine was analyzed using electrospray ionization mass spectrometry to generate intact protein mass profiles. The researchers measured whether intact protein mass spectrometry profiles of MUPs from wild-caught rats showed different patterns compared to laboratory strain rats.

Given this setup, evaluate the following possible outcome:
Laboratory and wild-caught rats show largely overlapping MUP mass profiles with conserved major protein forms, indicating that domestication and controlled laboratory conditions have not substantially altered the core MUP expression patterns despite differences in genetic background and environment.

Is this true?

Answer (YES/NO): YES